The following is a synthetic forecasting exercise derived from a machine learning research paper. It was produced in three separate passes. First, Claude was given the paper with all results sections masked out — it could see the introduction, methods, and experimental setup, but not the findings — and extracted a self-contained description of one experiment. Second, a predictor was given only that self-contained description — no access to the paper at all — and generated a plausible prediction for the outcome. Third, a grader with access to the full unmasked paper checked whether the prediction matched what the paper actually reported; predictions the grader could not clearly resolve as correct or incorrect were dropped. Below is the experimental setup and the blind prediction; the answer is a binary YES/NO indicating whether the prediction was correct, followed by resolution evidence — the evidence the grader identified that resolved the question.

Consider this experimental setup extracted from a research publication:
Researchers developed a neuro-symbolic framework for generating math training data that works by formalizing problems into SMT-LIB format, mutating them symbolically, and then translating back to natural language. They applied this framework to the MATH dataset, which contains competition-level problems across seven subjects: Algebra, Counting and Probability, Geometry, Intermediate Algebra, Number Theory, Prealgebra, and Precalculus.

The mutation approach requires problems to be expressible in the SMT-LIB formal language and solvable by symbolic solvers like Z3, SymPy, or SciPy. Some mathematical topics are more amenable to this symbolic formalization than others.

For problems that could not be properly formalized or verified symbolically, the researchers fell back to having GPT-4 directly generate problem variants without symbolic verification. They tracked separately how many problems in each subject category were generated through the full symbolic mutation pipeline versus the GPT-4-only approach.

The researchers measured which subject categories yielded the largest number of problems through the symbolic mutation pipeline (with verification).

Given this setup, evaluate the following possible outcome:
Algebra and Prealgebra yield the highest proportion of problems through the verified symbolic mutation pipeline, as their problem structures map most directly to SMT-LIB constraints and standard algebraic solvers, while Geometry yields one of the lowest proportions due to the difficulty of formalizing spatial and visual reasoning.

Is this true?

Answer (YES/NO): NO